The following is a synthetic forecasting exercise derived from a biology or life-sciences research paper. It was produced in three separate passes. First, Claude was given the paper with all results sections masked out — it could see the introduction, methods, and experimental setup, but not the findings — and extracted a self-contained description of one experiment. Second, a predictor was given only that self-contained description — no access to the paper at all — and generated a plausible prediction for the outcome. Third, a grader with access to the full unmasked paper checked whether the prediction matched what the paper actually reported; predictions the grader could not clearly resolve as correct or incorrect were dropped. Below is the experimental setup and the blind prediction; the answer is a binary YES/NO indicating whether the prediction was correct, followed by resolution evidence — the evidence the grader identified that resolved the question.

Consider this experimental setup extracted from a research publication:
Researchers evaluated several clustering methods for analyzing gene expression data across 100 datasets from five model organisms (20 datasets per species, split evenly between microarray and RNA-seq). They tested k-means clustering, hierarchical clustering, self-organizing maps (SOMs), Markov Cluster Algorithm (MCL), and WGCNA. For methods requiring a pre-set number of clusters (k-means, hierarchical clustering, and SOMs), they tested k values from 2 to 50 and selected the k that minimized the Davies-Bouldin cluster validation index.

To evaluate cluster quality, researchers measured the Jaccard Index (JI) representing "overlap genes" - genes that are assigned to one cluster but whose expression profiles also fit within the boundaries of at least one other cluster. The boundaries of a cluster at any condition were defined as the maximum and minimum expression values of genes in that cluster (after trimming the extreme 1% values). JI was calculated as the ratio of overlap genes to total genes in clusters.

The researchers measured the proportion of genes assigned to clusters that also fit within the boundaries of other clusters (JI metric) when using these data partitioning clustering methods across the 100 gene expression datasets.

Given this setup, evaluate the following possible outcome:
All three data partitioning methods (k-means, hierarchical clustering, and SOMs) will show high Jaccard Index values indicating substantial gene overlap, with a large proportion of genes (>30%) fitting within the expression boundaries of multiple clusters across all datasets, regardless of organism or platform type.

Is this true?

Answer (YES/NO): NO